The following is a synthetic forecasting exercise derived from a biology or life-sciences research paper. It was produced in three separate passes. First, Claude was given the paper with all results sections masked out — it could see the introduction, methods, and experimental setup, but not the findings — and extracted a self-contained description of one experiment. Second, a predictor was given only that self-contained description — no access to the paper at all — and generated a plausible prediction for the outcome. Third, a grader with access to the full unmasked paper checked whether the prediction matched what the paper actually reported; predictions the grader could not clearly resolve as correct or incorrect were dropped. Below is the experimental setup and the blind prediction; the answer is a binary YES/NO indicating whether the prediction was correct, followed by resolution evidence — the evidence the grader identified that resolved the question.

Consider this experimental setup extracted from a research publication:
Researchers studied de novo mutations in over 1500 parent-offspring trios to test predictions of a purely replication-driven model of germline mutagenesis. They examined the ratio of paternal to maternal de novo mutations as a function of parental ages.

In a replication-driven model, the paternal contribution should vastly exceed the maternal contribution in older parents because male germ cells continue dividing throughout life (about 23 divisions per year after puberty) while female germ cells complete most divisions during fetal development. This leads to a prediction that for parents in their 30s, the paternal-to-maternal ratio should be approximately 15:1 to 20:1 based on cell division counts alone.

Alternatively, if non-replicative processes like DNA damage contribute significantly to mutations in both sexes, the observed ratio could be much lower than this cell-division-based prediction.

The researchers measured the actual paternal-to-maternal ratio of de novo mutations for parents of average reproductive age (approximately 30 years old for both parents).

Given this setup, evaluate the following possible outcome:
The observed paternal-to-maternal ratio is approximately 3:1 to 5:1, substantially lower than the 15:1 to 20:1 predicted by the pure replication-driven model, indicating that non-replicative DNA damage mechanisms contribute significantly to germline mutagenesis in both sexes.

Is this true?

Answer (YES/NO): YES